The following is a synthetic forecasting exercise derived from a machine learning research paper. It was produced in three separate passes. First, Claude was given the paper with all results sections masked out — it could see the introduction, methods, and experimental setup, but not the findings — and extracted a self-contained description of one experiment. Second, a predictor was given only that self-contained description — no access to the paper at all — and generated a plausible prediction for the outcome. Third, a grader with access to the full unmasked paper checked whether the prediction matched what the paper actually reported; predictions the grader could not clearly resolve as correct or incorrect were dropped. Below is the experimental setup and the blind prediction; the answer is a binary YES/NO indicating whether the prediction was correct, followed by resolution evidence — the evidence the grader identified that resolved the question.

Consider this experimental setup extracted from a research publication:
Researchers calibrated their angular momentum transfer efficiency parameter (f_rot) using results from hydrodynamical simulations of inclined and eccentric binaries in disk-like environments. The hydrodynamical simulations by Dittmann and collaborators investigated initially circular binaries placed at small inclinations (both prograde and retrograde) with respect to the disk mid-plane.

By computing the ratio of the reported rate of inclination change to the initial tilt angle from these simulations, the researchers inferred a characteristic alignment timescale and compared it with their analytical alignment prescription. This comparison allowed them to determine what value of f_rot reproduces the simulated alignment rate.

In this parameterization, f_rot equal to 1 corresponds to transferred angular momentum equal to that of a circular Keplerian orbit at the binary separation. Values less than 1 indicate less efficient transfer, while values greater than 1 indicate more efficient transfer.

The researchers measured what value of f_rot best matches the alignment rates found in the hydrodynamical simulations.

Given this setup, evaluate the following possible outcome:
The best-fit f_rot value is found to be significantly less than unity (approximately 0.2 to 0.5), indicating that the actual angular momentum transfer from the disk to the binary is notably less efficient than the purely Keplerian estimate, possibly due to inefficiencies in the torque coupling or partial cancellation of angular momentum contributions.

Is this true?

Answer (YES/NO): NO